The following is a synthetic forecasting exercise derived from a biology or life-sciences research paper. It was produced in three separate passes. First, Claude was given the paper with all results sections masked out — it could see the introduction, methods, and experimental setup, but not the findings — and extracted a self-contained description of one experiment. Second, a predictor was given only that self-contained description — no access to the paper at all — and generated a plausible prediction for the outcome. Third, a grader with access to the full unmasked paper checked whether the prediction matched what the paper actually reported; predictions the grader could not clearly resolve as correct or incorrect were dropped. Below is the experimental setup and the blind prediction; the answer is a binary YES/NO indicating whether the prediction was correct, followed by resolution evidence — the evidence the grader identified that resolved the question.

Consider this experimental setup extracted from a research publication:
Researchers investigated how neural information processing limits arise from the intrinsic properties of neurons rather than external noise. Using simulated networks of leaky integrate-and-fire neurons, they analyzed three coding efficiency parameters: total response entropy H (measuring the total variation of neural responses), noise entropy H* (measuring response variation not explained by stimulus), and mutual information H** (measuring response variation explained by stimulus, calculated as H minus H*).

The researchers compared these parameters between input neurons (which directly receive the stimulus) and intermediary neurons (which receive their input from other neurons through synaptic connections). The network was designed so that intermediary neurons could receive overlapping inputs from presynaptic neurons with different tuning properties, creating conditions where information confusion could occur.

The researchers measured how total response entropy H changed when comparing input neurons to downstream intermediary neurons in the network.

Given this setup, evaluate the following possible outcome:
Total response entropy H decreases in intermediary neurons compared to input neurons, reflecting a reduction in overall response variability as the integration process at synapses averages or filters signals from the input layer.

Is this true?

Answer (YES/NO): YES